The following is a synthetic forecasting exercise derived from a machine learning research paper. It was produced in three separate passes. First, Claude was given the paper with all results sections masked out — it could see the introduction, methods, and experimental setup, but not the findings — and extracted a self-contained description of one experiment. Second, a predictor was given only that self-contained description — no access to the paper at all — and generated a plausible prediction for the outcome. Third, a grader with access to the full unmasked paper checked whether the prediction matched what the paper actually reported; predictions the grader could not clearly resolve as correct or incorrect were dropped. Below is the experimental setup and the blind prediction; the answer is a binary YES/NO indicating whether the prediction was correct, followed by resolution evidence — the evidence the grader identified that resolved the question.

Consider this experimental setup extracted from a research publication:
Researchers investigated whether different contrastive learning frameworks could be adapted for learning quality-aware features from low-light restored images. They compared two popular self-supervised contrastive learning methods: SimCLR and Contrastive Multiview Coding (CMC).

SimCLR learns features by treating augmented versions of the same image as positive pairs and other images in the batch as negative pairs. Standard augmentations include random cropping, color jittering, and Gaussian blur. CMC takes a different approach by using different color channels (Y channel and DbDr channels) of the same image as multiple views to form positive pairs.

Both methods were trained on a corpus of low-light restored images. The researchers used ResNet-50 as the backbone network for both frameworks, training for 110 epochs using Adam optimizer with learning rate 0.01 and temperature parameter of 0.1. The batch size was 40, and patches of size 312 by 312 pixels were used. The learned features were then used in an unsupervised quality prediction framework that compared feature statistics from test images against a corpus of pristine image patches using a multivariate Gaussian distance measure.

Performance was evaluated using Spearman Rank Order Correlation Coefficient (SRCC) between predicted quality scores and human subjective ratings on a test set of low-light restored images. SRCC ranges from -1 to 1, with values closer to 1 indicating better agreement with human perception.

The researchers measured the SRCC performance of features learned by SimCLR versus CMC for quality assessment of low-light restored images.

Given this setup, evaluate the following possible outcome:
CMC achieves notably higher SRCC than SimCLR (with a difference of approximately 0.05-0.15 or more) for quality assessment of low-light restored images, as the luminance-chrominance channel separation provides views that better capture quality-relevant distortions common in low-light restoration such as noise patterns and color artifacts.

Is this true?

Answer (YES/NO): YES